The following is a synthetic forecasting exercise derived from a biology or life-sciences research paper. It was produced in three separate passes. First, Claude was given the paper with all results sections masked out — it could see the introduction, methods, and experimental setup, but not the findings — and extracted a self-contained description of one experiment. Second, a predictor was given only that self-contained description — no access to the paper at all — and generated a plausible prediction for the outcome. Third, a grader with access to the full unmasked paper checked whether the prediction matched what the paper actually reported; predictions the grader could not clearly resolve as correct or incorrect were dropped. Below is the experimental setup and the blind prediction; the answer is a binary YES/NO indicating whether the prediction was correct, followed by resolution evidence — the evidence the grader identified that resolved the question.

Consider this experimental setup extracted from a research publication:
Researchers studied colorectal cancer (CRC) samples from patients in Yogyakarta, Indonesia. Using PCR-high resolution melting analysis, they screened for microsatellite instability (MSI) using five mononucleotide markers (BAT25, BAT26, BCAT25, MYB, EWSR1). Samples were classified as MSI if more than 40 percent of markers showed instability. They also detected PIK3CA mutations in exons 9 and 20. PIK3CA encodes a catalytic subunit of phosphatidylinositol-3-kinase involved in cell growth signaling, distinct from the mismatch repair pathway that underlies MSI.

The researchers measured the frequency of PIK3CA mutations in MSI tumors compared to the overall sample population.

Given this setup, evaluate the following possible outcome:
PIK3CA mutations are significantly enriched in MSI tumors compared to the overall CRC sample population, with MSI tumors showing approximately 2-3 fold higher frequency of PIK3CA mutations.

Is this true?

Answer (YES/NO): NO